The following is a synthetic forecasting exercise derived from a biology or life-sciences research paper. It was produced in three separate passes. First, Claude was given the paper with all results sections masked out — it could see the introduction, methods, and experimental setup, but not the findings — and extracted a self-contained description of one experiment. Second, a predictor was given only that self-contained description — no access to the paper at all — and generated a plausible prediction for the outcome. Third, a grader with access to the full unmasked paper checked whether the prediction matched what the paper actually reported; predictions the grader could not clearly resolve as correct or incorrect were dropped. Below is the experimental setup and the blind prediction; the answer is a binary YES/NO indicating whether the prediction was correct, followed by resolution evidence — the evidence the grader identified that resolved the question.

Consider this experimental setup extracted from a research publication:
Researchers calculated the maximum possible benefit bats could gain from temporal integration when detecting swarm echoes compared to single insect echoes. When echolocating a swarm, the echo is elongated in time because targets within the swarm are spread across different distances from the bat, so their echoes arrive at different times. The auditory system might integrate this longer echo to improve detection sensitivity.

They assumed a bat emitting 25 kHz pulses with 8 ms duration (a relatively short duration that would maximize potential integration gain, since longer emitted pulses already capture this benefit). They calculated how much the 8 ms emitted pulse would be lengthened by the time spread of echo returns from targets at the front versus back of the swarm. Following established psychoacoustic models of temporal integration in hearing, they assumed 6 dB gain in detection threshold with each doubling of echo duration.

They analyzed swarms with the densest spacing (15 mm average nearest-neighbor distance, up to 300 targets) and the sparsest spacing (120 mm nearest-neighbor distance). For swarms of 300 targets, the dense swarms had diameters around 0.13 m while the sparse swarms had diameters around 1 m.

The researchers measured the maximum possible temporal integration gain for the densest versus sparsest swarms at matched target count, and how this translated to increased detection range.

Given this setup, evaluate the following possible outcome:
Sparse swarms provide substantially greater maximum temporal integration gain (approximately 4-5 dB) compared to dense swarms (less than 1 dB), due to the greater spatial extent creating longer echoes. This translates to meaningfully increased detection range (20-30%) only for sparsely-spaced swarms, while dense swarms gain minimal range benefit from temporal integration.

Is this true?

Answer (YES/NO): NO